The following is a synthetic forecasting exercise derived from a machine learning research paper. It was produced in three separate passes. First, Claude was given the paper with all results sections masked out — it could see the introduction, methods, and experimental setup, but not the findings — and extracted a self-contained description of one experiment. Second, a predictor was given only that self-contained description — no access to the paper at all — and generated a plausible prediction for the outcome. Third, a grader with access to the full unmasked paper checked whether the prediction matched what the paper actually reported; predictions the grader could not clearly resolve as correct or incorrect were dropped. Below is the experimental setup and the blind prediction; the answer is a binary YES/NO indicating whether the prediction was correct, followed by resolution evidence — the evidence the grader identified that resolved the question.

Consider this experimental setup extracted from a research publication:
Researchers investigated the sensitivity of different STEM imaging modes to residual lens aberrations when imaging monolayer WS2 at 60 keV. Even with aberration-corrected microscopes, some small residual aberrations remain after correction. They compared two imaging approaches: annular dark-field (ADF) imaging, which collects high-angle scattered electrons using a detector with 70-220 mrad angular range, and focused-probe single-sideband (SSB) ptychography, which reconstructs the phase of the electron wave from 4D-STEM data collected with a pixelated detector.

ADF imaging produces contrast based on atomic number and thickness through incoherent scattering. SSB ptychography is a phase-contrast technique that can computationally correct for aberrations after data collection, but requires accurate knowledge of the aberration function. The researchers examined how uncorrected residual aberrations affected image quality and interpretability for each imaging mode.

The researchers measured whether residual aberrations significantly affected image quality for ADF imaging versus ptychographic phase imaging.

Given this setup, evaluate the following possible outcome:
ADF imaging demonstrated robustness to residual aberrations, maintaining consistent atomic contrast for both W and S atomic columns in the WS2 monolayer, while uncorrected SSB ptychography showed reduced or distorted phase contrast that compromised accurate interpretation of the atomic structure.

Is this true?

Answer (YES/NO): NO